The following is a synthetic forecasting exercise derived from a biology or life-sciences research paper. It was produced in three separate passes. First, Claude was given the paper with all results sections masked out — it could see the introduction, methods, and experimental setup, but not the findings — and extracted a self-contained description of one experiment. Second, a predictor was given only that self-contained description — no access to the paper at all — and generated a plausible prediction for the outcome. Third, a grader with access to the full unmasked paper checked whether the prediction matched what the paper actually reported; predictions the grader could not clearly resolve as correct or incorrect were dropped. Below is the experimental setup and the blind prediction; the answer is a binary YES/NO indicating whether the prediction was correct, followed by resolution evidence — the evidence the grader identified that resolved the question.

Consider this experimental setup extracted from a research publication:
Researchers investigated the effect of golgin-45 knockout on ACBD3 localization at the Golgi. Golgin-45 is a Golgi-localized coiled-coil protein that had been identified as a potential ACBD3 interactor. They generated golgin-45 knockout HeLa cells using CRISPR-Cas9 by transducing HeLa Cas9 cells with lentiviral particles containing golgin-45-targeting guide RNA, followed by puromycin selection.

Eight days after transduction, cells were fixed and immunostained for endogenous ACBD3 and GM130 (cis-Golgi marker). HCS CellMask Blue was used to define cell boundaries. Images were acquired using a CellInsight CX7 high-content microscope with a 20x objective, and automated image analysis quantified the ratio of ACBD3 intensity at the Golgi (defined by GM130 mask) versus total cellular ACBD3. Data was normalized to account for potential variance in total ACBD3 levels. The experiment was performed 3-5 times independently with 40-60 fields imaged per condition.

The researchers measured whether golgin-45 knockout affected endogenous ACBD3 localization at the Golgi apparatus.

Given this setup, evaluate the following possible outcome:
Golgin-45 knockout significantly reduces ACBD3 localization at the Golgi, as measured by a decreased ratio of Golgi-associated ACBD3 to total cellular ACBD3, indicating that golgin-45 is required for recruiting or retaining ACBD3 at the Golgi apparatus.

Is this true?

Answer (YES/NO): NO